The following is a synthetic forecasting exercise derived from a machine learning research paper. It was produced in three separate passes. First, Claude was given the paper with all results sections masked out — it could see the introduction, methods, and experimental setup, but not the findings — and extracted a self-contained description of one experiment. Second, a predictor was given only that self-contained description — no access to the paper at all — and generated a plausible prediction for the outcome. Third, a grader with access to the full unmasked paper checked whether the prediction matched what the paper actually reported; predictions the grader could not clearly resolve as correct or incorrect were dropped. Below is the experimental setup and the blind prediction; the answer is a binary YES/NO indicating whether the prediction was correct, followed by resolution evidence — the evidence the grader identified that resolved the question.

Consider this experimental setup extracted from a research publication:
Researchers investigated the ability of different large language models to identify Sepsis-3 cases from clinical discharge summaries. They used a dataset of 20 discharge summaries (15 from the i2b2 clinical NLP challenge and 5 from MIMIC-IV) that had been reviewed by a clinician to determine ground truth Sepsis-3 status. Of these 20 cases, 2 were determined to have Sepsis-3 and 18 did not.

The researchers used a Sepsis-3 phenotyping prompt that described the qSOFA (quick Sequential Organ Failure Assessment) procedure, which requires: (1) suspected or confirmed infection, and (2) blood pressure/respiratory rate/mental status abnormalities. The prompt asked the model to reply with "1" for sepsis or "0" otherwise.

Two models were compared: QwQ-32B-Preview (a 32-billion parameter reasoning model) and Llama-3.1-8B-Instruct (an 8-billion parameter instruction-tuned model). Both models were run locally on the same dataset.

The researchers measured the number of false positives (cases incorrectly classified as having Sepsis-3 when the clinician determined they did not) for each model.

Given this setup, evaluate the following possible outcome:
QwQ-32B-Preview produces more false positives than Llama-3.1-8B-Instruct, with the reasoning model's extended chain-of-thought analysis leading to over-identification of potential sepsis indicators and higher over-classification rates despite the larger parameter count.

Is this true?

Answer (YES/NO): NO